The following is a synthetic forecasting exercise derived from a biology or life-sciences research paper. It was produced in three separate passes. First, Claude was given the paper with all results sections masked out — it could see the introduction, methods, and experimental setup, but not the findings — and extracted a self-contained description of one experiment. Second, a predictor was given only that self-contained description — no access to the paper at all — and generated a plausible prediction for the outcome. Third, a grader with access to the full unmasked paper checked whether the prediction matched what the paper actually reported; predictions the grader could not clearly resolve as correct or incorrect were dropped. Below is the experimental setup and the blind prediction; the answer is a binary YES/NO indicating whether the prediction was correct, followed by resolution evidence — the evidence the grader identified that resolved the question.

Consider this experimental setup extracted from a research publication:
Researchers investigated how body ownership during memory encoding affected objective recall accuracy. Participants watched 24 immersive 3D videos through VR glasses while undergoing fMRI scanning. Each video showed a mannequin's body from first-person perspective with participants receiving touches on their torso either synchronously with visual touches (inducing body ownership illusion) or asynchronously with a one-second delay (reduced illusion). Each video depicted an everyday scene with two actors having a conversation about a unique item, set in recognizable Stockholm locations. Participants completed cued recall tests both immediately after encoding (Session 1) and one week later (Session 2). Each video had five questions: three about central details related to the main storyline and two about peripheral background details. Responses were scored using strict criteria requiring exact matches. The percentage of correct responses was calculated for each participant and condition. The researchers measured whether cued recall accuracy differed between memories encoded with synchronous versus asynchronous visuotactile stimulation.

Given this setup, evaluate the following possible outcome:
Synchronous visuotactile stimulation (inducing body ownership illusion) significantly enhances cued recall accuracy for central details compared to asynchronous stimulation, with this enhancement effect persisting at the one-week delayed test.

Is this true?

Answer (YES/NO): NO